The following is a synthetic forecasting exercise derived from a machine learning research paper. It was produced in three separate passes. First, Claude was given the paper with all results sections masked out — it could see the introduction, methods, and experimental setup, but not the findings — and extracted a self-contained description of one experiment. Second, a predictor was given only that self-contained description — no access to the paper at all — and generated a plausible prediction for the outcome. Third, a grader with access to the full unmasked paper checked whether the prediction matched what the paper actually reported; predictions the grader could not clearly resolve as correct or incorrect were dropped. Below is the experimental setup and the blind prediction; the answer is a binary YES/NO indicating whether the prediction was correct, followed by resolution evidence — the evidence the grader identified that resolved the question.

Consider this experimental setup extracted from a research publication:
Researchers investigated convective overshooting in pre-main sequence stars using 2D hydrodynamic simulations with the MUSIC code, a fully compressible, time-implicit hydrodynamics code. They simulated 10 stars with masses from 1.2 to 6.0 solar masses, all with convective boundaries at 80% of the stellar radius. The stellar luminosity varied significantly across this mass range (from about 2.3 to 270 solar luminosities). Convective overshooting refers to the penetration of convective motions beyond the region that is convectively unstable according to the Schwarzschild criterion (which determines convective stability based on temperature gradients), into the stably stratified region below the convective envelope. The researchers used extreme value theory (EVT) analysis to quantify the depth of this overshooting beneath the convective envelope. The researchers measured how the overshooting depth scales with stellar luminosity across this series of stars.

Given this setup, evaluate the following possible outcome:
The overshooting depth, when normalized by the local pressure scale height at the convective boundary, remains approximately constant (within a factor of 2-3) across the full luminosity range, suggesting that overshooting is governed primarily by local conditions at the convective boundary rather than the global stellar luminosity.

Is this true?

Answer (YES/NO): NO